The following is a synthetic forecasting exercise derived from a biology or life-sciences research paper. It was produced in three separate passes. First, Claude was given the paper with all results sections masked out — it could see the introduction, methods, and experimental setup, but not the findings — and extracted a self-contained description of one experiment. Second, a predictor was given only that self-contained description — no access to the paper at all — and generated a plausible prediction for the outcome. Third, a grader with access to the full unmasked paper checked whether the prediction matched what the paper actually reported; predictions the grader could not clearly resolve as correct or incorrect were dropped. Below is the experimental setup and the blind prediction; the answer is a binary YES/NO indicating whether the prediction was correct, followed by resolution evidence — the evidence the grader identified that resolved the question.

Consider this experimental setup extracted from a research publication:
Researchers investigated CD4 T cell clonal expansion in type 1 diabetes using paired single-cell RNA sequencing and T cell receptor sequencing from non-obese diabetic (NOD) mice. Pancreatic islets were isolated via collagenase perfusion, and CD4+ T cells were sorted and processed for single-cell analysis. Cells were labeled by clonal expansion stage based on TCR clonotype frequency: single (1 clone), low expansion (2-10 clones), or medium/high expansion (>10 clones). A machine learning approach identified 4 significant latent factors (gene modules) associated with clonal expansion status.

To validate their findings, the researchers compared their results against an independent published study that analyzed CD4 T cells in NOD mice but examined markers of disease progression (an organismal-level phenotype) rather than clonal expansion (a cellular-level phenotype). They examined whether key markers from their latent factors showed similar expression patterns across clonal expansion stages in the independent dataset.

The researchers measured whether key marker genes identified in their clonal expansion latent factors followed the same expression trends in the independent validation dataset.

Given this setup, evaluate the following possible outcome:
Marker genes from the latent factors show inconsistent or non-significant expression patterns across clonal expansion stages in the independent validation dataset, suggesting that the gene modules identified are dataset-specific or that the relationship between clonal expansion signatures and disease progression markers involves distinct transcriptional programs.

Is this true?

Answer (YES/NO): NO